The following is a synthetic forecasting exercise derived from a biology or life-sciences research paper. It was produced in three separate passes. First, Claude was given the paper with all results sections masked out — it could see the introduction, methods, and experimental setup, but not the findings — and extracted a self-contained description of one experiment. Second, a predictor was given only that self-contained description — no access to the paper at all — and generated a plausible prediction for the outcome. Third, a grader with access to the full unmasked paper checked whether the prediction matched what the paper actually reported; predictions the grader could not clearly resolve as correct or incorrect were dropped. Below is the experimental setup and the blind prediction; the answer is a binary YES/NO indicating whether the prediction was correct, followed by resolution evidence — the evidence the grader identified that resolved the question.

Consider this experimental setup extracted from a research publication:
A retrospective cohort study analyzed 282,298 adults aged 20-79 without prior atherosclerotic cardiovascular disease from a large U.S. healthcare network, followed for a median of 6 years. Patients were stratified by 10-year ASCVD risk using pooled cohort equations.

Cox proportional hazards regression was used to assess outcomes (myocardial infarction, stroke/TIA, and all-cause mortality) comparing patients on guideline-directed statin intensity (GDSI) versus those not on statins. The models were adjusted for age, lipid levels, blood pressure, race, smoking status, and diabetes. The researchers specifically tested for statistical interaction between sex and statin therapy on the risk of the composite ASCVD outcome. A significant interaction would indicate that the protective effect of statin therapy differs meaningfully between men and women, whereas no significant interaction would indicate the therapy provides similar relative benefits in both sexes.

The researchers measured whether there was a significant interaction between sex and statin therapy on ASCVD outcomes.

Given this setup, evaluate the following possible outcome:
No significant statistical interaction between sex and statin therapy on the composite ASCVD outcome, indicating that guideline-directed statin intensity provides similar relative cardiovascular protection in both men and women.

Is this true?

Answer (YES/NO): NO